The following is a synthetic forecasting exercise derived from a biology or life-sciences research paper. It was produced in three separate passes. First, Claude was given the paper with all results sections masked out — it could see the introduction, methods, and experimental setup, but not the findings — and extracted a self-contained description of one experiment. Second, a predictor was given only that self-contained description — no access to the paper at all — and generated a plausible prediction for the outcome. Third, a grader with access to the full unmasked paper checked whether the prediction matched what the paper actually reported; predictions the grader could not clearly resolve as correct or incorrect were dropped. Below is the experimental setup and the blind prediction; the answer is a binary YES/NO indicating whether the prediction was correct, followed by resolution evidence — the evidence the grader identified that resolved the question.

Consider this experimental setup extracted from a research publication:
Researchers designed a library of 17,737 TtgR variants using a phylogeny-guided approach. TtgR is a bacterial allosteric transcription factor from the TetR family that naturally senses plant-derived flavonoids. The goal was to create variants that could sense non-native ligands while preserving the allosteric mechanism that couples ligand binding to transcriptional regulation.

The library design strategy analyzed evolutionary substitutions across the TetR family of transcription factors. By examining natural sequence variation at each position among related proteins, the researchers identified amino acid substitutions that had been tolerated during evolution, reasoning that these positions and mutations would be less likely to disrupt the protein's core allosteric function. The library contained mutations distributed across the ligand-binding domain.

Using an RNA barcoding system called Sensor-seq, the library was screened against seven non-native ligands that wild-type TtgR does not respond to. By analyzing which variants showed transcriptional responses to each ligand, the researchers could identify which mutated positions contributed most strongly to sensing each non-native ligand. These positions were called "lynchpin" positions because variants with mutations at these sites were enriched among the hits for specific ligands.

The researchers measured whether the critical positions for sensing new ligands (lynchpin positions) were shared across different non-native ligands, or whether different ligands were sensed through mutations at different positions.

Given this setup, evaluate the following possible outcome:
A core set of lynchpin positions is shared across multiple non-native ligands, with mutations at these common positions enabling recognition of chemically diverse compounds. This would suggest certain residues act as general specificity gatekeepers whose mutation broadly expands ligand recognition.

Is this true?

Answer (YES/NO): NO